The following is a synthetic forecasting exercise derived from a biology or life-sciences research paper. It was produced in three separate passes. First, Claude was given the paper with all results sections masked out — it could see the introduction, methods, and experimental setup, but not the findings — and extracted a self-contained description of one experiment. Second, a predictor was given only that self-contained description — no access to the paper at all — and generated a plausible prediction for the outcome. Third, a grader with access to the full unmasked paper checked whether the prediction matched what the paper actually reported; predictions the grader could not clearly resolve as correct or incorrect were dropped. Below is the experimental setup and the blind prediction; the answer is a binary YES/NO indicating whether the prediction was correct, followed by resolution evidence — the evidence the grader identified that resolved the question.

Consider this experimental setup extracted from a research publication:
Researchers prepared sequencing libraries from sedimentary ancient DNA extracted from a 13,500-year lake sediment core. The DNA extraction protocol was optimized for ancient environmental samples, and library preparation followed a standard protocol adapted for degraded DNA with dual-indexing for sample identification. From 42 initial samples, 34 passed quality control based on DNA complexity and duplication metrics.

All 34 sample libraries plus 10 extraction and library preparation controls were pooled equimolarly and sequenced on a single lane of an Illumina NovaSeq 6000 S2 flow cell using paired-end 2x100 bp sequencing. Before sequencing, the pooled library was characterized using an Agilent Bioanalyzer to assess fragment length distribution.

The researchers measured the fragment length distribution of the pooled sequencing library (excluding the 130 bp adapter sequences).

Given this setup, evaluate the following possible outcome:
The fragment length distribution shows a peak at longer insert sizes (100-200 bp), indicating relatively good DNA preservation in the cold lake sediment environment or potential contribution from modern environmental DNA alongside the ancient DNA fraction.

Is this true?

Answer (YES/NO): NO